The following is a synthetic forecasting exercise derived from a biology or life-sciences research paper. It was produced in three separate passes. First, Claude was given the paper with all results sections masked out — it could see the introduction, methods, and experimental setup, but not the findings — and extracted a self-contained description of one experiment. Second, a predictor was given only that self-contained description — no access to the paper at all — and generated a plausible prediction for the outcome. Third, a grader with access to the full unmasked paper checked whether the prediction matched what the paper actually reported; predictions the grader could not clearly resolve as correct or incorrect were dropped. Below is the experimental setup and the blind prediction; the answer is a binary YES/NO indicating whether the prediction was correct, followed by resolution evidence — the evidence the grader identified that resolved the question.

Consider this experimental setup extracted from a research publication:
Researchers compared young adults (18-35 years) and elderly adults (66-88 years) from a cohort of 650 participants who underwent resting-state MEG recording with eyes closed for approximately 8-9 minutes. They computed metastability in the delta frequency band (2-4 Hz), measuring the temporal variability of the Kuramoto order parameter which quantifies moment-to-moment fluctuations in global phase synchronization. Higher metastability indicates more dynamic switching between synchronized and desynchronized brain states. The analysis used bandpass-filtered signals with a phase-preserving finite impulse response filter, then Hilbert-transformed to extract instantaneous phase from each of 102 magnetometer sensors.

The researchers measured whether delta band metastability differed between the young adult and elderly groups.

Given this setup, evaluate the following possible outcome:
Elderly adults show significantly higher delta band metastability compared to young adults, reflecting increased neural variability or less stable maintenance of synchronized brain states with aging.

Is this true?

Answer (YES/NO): YES